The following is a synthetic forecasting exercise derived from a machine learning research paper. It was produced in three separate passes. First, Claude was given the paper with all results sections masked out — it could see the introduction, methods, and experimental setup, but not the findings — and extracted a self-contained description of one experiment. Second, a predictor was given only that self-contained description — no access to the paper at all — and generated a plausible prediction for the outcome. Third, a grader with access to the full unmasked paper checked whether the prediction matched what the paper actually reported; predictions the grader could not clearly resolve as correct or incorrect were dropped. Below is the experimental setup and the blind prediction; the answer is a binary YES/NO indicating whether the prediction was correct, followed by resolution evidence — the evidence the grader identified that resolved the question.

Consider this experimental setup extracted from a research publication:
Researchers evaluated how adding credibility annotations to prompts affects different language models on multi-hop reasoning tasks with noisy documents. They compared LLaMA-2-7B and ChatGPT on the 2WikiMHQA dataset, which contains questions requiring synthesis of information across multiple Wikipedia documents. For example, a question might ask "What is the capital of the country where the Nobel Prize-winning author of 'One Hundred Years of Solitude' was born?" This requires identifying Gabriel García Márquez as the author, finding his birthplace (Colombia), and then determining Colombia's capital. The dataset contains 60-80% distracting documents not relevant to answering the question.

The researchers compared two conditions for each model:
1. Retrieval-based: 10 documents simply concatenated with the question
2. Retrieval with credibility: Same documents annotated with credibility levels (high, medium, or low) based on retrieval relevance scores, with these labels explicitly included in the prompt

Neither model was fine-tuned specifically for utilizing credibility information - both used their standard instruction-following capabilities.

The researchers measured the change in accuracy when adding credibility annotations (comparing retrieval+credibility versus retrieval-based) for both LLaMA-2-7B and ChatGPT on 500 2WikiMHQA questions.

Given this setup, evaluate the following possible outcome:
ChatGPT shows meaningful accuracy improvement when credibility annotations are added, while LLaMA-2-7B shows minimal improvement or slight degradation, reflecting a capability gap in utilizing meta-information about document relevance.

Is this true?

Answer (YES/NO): NO